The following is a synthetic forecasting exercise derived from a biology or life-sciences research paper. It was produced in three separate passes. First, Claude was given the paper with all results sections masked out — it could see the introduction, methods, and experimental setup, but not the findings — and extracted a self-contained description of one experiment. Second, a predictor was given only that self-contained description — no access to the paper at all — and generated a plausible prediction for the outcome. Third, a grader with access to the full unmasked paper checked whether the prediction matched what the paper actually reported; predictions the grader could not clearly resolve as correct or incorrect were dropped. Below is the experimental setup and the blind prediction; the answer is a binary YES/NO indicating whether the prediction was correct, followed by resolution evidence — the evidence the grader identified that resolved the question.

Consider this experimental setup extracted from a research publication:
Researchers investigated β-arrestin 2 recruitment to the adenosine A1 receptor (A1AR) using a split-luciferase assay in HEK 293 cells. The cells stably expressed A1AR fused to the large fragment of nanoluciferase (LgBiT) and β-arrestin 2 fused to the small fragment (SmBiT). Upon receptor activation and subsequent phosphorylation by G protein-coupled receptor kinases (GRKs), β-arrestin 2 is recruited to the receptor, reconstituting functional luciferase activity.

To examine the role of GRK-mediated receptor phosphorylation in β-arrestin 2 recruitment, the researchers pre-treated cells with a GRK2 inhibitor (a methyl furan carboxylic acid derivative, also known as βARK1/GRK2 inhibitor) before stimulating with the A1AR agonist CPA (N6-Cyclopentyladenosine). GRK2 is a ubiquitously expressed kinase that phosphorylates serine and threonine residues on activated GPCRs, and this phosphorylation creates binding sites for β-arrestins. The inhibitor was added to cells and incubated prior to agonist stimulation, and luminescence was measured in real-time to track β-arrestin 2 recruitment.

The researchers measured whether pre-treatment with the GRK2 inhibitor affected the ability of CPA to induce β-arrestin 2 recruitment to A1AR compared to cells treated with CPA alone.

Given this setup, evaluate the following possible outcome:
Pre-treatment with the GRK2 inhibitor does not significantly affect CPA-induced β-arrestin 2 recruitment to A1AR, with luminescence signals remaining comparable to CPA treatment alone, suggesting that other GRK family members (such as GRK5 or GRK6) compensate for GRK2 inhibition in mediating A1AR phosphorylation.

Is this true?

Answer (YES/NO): NO